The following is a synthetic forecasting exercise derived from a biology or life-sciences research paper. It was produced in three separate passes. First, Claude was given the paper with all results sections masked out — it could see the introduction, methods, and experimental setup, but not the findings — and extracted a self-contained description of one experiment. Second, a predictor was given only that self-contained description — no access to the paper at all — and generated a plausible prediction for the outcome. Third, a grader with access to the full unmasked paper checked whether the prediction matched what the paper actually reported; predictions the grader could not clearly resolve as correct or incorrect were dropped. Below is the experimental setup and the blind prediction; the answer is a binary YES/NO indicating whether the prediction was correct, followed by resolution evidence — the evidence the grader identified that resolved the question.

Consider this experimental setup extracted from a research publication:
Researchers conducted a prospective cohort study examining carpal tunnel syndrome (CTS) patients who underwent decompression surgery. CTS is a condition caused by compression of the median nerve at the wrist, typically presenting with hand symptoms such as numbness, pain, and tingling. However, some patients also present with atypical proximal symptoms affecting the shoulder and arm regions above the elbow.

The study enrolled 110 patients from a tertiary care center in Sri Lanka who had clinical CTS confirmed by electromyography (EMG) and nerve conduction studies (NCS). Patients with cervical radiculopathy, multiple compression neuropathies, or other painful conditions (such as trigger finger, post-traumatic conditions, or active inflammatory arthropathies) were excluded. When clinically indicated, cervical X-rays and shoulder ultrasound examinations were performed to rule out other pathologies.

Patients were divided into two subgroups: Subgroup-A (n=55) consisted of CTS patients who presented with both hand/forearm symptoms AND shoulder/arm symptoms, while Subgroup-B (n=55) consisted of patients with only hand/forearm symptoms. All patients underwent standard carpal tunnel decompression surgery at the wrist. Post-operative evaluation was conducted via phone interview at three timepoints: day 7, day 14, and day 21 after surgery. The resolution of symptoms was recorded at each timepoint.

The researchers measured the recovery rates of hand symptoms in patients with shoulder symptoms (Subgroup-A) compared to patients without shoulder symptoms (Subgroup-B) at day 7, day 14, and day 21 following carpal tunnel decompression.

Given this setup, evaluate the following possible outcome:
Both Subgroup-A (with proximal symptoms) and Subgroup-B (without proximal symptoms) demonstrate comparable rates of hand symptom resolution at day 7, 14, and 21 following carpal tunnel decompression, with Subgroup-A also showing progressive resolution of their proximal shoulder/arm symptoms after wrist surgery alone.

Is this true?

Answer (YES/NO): YES